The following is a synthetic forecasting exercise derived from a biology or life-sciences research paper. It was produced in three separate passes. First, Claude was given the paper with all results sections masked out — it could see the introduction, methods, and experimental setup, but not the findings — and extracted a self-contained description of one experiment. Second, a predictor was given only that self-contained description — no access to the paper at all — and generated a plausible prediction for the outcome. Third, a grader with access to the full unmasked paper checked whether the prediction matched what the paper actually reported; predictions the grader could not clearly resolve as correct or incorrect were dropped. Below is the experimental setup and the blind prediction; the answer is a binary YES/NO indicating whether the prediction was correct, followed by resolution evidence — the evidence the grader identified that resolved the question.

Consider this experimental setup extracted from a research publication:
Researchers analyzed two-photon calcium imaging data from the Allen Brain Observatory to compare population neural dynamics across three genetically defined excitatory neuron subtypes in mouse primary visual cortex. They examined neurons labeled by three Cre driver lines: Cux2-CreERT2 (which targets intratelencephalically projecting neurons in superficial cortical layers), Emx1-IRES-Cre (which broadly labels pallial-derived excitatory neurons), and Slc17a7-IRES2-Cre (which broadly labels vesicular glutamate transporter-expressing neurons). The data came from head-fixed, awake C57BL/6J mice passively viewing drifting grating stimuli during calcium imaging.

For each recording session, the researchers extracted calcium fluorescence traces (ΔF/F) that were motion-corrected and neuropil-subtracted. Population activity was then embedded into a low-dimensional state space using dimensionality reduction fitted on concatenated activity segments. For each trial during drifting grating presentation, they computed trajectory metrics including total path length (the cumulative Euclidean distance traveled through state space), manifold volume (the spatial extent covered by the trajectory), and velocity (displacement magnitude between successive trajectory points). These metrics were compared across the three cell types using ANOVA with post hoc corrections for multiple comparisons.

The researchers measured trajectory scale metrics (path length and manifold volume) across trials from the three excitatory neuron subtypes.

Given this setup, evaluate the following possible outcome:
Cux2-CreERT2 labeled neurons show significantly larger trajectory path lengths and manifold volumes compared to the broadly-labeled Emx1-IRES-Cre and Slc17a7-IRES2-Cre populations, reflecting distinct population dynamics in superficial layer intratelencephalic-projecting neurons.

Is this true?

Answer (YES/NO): NO